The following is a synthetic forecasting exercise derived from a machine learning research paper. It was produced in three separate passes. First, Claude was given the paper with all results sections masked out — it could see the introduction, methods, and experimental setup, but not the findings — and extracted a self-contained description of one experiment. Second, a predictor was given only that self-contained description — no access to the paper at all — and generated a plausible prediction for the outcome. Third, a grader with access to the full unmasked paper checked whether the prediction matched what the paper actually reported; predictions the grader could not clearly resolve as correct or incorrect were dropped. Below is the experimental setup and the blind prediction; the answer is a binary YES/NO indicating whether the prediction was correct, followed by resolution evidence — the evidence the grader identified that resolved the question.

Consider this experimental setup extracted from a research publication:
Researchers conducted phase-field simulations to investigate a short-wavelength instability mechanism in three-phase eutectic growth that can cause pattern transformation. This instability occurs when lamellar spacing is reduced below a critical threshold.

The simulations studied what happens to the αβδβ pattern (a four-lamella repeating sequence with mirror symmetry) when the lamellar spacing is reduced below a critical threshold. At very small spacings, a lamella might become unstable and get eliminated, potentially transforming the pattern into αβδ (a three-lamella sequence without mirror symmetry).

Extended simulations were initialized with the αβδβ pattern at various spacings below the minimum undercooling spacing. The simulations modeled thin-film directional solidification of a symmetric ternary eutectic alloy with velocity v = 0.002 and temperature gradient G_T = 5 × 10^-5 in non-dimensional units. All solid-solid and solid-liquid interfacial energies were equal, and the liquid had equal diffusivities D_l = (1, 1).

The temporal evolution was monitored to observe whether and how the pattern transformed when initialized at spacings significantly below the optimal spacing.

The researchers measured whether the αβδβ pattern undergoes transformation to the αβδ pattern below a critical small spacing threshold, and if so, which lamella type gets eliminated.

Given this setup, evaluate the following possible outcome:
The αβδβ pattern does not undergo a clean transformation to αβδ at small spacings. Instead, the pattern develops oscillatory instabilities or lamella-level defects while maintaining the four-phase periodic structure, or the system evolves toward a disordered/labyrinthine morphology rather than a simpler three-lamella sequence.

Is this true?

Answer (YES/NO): NO